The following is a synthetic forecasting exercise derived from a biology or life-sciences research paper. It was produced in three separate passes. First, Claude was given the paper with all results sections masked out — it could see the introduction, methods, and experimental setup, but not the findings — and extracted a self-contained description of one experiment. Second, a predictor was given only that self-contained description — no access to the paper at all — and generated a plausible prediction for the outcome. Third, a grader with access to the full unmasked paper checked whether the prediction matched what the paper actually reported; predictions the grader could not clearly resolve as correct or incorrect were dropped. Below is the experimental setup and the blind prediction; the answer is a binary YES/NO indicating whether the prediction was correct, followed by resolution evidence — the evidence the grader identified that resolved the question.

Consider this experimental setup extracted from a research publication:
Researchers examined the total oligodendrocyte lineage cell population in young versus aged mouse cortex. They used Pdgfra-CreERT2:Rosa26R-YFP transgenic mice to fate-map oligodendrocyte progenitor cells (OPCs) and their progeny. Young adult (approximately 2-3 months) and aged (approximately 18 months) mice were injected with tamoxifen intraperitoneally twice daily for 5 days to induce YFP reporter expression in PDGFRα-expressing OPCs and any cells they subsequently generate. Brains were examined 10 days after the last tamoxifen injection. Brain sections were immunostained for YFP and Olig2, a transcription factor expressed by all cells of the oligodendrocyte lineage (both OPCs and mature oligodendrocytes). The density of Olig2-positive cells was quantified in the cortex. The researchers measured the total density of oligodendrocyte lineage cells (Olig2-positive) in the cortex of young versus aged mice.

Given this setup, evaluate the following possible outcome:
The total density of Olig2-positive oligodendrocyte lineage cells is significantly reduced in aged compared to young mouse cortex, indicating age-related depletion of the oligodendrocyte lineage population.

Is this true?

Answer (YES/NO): YES